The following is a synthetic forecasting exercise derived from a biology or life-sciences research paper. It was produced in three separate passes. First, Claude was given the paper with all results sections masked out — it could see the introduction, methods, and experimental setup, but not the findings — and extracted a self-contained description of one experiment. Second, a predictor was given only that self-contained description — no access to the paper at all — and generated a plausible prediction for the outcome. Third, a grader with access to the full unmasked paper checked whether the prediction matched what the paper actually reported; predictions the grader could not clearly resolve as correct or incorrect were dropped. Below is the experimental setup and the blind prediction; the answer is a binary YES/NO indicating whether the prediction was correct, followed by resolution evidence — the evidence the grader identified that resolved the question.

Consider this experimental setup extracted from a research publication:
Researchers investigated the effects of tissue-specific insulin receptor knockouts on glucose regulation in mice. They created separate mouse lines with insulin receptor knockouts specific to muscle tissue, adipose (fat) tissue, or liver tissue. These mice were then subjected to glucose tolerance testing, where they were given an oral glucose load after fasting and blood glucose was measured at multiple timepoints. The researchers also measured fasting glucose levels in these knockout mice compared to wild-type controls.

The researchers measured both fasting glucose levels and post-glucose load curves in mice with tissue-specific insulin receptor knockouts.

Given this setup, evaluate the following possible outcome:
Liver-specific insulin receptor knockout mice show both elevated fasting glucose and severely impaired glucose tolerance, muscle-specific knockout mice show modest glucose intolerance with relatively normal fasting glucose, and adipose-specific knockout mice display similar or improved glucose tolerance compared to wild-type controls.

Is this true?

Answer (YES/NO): NO